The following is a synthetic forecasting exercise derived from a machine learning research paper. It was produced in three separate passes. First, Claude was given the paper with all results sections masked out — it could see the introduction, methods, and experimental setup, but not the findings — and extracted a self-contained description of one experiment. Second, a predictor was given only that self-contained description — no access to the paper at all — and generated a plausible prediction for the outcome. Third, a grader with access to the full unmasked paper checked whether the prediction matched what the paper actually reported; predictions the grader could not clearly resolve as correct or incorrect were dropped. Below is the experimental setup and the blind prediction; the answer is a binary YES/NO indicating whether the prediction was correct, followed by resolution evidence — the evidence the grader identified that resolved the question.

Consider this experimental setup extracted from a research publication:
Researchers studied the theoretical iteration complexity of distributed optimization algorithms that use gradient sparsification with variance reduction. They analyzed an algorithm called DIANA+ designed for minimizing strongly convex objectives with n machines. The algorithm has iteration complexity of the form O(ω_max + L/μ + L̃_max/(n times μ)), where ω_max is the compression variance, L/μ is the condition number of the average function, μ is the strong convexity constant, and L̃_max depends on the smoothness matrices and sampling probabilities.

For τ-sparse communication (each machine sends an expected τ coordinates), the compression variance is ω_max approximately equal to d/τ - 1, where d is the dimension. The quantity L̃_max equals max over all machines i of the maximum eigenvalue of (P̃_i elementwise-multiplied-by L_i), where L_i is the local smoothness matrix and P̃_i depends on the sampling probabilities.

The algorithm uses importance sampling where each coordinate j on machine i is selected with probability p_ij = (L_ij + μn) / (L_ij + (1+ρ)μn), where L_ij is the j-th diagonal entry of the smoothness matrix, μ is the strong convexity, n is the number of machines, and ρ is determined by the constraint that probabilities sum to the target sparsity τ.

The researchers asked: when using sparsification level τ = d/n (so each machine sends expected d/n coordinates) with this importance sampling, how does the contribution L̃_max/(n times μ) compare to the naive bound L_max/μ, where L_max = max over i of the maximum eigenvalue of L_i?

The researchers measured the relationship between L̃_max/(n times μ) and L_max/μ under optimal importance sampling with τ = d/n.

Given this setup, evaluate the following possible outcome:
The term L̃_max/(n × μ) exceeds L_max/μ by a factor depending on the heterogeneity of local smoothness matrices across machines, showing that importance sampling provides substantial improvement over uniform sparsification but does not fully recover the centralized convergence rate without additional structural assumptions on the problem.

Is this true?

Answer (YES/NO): NO